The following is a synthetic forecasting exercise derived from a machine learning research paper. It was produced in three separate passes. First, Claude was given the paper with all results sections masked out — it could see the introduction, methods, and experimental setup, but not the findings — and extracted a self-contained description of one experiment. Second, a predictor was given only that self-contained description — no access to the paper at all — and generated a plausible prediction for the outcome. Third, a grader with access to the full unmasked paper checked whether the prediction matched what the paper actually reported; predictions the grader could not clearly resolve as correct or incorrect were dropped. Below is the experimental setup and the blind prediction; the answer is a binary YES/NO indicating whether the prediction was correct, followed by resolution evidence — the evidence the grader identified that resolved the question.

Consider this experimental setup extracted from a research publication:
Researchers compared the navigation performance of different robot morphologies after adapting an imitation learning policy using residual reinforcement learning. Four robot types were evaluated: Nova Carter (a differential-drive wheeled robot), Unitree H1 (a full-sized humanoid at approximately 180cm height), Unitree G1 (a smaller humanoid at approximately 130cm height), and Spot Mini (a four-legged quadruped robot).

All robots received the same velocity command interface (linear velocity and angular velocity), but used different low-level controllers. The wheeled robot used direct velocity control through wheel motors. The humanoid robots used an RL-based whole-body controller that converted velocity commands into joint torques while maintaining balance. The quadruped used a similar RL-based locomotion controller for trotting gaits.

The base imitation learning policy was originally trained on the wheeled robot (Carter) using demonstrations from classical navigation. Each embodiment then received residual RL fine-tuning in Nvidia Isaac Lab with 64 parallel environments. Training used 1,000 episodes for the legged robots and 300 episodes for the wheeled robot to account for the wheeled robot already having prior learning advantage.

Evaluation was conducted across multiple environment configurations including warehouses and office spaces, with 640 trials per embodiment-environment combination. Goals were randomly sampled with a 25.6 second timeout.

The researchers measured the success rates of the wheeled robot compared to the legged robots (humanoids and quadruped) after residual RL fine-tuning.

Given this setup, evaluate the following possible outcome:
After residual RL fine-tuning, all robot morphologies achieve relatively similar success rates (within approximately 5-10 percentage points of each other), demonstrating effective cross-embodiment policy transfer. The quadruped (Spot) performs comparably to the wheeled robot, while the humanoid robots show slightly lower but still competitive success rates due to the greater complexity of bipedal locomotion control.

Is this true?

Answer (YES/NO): NO